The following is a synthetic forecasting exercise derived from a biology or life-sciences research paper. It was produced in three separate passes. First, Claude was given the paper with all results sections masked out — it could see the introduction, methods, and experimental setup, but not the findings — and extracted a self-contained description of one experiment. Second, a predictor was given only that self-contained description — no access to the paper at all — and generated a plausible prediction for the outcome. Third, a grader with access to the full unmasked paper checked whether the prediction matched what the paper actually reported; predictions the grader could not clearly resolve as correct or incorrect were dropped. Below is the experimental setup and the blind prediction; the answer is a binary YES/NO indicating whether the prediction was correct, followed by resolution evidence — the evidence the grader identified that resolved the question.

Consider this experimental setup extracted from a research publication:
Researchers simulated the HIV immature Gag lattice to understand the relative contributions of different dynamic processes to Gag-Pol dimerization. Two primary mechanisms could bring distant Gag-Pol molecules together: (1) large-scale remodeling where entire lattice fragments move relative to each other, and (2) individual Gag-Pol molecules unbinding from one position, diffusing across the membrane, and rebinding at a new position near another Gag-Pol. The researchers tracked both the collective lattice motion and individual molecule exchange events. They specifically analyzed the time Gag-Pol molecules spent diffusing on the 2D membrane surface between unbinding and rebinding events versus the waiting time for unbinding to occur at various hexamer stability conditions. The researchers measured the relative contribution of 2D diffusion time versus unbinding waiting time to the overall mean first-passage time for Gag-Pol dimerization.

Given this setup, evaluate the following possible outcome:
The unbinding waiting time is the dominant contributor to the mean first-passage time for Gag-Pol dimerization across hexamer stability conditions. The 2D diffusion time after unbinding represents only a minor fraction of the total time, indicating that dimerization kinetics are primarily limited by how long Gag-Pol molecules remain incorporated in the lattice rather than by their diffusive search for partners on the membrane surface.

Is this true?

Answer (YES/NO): YES